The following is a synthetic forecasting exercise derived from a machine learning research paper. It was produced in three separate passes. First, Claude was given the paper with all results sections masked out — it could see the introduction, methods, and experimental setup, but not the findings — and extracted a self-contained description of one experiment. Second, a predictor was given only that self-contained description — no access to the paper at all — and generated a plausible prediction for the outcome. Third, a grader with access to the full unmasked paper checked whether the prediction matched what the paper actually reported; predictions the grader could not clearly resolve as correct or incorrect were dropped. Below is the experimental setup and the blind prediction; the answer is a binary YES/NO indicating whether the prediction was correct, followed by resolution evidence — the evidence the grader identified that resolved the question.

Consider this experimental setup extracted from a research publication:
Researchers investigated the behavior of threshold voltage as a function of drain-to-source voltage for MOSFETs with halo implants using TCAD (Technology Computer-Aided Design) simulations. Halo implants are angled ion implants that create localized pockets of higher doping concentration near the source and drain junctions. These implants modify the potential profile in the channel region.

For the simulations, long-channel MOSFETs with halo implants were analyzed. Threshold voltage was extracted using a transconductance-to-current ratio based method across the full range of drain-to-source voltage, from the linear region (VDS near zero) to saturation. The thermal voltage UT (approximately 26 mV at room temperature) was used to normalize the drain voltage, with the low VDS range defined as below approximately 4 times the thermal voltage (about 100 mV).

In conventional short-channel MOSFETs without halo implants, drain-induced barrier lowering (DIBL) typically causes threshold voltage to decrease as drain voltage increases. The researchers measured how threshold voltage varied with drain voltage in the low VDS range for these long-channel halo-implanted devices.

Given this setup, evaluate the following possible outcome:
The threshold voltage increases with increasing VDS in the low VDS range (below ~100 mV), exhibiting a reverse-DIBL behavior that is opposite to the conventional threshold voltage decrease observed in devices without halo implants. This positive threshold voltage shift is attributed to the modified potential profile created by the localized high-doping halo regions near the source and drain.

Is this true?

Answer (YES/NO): NO